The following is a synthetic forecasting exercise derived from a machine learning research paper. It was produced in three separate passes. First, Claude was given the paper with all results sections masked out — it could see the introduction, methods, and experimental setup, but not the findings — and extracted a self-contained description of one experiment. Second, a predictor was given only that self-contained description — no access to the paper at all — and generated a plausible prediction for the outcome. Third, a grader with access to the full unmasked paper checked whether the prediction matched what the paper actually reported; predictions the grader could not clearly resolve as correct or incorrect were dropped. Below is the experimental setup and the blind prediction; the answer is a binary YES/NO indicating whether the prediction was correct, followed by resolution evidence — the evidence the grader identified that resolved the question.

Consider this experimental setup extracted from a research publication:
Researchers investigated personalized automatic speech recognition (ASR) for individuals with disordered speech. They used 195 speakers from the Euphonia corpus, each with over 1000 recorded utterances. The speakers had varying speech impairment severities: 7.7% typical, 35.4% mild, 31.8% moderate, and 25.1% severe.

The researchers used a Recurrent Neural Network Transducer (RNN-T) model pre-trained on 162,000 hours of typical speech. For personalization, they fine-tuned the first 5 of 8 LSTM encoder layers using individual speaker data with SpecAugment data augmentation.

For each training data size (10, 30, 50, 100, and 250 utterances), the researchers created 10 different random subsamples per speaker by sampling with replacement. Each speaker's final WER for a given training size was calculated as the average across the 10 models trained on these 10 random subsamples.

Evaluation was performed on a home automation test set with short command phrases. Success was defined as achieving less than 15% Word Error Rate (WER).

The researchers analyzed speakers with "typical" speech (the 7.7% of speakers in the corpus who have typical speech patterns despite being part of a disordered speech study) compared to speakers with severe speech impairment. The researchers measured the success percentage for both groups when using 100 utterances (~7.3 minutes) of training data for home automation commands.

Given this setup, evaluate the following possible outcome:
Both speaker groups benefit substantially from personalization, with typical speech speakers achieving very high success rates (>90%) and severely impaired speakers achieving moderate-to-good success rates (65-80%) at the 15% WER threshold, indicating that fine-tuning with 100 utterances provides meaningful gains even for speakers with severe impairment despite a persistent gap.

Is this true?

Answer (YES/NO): NO